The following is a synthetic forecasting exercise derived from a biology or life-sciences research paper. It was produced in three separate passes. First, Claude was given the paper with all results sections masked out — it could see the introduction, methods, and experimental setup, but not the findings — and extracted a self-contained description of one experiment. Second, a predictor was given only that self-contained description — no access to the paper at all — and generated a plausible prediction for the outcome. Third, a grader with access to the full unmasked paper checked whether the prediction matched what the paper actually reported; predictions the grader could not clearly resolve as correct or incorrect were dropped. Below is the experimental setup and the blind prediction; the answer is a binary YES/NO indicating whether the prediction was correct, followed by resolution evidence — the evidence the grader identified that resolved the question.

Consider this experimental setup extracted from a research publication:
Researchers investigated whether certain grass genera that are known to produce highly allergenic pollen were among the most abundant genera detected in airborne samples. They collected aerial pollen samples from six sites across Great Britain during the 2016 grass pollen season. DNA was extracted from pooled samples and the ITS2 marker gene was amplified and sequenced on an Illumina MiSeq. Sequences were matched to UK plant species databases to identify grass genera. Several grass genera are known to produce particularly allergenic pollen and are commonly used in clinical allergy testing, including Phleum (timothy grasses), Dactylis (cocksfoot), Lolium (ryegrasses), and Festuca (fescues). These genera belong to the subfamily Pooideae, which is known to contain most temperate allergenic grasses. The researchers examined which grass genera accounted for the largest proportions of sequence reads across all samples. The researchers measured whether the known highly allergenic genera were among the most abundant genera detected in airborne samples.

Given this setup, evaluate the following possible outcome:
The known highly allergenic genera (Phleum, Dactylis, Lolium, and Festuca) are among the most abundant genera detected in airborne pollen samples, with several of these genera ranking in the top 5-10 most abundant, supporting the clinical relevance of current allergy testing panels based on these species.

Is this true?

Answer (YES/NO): NO